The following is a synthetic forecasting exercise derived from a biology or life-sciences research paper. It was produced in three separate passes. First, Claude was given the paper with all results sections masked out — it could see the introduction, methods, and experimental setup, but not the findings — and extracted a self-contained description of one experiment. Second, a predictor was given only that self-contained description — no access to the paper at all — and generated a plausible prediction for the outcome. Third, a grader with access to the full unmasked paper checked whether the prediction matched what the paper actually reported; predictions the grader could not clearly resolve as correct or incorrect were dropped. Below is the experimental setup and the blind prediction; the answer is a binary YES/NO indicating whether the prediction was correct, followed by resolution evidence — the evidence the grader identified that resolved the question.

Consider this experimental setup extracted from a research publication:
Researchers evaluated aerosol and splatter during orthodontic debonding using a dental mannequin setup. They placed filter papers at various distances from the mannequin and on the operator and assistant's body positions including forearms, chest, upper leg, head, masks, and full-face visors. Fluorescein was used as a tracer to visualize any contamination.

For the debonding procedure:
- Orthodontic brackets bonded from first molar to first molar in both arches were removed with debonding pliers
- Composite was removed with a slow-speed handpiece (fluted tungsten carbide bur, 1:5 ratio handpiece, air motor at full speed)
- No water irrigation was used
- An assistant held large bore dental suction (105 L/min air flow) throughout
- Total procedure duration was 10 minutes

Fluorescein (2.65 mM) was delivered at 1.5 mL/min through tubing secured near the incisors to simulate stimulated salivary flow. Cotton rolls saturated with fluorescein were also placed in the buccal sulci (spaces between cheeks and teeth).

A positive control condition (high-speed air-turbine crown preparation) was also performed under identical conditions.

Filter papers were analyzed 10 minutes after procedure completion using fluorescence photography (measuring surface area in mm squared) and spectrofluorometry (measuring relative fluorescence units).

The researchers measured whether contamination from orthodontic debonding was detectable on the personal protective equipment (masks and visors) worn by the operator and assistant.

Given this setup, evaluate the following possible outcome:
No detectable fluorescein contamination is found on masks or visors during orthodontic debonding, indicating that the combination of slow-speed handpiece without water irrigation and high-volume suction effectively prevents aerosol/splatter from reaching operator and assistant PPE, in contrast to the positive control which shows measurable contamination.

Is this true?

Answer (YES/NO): NO